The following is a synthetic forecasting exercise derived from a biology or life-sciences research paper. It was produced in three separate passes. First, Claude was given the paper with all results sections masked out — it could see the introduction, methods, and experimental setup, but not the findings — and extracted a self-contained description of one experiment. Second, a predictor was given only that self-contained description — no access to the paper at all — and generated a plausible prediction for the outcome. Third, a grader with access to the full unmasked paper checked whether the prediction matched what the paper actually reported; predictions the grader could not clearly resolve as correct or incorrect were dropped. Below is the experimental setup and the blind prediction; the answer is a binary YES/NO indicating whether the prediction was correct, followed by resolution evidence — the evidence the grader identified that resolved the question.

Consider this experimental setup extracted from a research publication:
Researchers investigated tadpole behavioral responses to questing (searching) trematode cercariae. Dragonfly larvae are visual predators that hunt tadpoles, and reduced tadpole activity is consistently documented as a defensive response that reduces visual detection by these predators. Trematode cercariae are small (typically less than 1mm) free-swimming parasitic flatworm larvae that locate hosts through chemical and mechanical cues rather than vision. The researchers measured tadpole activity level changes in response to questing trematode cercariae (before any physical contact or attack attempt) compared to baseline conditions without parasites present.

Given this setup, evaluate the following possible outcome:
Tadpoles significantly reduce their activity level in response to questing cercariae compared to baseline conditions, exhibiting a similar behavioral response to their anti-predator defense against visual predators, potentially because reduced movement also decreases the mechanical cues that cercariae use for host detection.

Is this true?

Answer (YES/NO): NO